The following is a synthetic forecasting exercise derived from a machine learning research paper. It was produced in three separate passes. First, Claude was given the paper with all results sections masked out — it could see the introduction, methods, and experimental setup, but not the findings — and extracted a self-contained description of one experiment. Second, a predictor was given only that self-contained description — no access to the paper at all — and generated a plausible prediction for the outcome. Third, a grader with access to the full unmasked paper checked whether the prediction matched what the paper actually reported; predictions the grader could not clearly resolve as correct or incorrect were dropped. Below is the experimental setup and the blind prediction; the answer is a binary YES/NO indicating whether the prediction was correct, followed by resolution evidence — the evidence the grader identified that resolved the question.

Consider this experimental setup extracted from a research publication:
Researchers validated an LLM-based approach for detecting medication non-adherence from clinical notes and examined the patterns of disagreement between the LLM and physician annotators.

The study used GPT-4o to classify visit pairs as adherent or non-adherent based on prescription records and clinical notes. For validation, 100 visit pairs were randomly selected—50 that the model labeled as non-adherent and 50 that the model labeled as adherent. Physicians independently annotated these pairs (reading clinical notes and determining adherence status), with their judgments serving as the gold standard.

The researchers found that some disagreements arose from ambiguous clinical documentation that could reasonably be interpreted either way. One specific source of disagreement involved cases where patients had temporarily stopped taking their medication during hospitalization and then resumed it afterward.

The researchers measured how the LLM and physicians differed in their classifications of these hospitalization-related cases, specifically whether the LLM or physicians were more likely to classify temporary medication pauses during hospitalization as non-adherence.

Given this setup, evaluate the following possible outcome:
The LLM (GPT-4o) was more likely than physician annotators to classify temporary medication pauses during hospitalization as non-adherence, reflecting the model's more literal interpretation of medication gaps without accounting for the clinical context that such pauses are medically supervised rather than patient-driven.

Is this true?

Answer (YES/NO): YES